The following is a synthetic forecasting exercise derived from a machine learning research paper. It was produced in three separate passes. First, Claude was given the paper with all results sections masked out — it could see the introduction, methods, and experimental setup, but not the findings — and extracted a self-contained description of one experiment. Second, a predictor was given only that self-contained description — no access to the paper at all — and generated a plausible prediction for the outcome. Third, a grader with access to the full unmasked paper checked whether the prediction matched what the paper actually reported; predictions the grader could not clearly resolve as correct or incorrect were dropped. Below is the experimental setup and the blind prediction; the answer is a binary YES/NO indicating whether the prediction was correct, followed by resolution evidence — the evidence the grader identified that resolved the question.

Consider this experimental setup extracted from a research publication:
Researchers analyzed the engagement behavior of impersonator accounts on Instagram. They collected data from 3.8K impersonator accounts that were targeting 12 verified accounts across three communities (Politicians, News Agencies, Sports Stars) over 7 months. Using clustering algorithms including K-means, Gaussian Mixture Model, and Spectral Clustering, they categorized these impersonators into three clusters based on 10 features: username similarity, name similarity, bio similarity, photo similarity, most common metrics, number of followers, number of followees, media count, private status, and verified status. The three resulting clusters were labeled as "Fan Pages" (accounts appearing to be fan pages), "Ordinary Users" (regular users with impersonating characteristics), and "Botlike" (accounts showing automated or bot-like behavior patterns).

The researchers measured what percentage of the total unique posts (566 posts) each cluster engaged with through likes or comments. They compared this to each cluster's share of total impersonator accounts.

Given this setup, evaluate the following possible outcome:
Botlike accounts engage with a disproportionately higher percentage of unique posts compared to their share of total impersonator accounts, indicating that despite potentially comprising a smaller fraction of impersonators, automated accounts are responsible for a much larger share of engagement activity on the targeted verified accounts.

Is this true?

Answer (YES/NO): YES